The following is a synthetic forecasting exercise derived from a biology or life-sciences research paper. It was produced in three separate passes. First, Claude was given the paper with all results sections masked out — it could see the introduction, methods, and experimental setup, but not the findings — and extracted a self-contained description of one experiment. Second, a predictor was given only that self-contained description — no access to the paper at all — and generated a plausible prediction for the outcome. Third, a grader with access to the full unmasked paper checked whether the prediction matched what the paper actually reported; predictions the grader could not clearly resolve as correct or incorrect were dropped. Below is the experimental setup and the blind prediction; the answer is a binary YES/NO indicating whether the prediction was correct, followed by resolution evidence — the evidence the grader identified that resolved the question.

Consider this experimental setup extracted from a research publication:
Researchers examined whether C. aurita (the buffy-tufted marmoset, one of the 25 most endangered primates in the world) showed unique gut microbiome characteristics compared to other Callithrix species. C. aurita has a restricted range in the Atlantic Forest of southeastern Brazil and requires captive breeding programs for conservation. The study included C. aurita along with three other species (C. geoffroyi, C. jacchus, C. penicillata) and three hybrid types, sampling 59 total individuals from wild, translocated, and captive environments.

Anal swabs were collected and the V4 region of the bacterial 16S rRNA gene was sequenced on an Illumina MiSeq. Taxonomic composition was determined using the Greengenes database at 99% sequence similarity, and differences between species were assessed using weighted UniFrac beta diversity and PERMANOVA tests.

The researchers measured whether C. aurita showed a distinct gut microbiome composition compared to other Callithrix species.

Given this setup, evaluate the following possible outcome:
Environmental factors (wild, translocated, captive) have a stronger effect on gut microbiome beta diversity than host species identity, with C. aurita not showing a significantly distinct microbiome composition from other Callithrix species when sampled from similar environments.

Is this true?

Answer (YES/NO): YES